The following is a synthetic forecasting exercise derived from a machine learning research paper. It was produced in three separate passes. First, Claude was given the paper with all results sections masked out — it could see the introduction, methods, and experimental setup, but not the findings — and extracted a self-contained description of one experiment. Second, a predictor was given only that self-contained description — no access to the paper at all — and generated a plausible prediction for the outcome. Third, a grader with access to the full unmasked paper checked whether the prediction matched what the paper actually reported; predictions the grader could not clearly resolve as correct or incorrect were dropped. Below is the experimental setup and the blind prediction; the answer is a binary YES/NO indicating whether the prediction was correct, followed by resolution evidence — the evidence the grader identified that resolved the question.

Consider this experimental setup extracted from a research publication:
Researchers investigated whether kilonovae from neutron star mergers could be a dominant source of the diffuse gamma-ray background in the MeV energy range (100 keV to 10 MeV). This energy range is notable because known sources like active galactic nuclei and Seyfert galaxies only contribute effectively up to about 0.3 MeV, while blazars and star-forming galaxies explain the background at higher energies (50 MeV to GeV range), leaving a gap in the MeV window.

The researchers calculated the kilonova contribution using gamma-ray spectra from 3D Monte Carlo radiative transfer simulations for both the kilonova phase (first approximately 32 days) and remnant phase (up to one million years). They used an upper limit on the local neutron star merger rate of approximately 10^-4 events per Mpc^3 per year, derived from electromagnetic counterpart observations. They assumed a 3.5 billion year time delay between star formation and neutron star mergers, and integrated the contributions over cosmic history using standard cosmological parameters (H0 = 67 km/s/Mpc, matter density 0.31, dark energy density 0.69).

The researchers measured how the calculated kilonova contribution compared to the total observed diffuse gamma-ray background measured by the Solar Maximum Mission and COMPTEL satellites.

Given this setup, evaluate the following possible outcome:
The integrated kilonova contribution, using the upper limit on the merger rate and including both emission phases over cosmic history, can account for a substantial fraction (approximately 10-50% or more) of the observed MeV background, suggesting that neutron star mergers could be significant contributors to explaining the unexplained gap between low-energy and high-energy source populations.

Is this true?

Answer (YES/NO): NO